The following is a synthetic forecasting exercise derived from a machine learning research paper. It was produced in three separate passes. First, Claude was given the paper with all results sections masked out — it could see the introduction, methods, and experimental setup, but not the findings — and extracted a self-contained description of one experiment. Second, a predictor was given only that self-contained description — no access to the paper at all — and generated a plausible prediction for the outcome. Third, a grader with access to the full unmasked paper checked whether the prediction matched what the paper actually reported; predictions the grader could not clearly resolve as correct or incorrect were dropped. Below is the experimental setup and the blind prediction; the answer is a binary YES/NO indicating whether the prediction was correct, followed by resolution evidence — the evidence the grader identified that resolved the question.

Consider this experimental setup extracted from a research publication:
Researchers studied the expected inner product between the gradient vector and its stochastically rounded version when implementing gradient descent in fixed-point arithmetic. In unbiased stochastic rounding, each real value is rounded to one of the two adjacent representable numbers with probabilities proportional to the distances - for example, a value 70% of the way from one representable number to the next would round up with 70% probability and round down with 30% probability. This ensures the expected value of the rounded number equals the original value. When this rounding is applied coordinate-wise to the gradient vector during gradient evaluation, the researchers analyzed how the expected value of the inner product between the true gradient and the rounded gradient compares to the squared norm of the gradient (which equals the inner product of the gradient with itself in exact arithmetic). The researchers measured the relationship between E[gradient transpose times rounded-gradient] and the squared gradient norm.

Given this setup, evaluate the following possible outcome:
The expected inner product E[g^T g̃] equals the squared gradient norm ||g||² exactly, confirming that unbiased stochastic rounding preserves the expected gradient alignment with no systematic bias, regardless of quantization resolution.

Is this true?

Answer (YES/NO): NO